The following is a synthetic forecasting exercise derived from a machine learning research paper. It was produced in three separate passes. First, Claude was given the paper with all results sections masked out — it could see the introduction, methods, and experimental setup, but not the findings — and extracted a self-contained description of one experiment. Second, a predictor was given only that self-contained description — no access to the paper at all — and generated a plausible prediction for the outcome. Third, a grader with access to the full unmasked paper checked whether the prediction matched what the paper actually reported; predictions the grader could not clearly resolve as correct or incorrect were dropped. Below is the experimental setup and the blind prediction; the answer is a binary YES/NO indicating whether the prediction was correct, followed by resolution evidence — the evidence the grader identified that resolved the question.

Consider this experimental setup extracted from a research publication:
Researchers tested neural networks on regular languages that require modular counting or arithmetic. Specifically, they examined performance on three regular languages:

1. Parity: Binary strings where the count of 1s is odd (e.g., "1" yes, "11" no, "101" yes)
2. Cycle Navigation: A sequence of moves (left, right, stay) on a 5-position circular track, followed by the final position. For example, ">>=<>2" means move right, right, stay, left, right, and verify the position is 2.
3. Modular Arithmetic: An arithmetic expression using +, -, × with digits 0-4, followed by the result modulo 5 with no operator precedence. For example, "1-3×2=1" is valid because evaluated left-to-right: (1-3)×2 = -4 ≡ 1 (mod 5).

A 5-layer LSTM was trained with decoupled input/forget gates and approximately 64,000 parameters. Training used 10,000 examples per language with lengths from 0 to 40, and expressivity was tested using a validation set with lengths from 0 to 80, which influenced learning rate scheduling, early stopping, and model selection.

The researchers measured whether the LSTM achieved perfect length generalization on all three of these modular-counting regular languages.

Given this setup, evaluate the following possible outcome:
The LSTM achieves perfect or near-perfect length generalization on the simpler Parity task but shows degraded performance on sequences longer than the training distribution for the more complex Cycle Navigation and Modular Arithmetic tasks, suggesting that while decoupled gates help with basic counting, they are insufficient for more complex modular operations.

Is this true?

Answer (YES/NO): NO